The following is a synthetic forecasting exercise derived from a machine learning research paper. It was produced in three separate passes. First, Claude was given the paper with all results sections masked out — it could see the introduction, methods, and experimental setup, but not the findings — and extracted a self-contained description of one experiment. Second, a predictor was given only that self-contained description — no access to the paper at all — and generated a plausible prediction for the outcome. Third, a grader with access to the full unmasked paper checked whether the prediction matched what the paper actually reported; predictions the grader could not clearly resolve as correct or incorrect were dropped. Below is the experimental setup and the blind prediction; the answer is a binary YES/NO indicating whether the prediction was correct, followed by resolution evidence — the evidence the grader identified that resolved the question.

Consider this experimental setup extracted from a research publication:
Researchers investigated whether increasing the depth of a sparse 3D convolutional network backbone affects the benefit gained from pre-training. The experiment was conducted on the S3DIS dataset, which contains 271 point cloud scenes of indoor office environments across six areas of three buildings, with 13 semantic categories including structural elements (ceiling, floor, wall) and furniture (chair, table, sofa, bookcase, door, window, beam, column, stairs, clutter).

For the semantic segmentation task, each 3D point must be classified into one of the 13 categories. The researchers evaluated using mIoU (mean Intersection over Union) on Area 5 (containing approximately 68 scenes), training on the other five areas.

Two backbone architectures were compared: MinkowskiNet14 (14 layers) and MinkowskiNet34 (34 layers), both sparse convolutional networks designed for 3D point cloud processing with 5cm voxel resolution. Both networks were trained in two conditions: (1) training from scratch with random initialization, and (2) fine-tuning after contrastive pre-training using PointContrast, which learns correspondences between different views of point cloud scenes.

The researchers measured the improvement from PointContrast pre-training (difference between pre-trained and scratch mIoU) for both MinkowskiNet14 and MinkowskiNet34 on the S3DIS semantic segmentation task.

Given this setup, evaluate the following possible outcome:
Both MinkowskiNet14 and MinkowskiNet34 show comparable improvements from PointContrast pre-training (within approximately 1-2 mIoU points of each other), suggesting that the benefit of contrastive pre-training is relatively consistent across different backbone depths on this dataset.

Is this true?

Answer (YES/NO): YES